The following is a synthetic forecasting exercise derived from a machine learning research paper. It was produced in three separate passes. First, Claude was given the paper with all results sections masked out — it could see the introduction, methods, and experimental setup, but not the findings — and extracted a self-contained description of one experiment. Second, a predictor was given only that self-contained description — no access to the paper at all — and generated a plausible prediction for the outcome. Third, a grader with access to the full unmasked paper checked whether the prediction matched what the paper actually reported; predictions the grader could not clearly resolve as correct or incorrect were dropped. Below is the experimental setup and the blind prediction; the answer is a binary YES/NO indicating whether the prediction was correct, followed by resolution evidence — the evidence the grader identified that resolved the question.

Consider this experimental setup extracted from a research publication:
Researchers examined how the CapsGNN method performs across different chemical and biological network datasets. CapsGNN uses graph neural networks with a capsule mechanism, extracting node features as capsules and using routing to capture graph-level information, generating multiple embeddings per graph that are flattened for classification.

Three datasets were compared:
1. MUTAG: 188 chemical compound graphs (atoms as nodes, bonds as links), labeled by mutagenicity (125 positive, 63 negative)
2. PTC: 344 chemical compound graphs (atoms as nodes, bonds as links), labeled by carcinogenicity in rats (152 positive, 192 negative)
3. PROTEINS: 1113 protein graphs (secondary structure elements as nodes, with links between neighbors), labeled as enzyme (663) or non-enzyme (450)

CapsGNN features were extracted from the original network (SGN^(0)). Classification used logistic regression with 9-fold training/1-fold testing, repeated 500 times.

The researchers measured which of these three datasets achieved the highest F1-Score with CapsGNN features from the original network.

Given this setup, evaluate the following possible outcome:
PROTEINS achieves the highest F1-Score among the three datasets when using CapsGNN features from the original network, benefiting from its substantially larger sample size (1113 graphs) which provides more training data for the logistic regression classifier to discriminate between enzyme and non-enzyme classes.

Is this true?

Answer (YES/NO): NO